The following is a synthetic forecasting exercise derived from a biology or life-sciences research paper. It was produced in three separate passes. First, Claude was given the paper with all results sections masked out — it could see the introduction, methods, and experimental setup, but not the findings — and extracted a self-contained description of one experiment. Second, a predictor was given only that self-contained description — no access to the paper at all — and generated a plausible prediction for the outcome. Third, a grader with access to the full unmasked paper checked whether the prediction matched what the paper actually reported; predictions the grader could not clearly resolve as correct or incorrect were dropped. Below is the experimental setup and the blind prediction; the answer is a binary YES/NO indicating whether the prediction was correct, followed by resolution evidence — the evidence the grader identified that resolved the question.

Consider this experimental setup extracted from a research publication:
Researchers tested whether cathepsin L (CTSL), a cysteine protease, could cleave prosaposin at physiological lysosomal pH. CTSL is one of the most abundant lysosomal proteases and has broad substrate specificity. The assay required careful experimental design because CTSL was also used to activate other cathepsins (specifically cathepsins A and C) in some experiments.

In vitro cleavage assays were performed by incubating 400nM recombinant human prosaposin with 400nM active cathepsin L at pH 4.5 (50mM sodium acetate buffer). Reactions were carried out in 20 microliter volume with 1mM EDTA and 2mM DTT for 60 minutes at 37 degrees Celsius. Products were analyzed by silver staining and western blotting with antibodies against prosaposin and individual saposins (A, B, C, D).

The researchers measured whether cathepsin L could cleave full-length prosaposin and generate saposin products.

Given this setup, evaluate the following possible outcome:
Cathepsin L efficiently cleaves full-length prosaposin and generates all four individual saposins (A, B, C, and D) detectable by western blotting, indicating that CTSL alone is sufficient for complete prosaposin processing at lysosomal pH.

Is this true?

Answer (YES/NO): NO